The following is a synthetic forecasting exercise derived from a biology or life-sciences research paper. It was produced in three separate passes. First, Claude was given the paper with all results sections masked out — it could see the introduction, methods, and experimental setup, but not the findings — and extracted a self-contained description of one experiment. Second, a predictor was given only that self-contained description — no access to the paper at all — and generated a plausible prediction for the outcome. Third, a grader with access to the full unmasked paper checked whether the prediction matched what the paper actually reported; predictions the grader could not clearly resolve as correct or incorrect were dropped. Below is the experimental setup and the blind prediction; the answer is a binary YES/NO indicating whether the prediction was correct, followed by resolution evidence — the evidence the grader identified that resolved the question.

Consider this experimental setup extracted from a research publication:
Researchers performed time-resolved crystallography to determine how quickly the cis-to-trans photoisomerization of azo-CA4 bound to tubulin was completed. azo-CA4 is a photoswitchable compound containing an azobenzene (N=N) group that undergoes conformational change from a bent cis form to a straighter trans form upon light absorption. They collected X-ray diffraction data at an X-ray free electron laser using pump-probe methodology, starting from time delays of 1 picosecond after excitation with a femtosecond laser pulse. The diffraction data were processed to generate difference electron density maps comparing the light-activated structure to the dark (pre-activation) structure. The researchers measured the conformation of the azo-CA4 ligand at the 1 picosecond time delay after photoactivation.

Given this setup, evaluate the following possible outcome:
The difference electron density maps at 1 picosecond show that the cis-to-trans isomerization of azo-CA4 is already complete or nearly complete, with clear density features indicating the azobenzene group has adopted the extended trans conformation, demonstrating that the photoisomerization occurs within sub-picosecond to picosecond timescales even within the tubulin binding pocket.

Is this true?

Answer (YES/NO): YES